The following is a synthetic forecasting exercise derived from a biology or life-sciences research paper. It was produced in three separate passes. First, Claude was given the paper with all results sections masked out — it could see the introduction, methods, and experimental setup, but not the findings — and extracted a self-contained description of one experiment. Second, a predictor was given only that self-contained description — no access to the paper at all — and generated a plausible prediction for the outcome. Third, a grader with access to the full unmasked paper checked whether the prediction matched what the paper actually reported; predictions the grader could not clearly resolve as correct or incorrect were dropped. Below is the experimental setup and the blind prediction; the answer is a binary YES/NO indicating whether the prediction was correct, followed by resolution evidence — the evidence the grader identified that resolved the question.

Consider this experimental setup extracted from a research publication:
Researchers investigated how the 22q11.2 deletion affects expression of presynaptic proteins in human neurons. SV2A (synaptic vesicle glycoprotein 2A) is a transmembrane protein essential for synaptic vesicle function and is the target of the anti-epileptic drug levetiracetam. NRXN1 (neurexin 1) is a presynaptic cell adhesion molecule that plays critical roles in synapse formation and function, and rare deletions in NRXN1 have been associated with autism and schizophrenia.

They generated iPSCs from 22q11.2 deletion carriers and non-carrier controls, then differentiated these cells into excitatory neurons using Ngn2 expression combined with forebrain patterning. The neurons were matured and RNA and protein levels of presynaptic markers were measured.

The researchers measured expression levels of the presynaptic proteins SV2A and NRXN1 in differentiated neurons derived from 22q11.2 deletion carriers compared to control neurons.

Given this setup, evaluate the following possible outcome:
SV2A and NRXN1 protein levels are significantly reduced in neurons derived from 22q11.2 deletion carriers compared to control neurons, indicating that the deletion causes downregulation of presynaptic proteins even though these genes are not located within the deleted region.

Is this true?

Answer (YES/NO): YES